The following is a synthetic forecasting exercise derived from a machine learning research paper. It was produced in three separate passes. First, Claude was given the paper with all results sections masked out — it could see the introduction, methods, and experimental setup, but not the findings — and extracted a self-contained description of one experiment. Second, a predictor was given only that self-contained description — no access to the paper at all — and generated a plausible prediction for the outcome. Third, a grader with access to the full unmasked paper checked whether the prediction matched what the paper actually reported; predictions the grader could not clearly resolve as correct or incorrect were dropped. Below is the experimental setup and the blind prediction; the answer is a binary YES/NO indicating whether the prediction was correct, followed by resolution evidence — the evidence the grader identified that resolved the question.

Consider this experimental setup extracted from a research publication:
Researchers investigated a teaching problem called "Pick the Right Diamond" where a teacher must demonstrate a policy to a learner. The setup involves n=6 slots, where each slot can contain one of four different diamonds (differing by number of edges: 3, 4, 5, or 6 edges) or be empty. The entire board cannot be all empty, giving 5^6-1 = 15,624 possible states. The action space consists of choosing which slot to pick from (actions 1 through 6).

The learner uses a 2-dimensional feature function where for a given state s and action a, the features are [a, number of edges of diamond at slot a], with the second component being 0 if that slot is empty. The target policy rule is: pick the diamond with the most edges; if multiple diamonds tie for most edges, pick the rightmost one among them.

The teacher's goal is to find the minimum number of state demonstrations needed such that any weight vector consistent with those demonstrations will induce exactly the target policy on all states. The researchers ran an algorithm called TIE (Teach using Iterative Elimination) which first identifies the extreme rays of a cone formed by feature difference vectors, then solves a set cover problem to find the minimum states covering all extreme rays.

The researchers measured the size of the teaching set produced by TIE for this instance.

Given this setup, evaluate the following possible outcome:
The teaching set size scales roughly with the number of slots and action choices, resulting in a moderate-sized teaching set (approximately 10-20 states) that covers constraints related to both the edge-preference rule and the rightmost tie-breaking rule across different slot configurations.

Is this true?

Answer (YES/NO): NO